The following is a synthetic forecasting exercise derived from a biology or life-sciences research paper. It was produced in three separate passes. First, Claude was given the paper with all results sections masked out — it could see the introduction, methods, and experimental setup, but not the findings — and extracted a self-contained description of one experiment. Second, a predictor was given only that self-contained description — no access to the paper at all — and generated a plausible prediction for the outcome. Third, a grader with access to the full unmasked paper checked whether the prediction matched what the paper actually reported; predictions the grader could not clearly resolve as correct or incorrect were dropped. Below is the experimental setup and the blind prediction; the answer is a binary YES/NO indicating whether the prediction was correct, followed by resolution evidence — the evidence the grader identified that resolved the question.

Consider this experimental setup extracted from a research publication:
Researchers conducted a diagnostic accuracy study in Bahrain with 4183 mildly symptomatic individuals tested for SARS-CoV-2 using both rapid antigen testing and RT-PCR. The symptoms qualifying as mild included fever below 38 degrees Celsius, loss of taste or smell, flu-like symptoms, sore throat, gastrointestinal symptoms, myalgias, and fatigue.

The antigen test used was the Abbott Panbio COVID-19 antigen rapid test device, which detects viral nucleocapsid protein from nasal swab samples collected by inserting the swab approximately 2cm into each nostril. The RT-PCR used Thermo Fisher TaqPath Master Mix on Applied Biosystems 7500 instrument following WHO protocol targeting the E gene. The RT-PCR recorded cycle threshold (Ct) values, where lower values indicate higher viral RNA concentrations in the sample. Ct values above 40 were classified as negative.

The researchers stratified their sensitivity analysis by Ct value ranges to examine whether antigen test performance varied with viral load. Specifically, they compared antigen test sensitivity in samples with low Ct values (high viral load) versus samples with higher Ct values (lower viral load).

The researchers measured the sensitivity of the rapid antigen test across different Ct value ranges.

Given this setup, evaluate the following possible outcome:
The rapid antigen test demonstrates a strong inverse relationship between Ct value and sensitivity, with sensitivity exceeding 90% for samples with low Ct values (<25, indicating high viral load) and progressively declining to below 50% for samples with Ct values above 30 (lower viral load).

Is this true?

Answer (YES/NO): NO